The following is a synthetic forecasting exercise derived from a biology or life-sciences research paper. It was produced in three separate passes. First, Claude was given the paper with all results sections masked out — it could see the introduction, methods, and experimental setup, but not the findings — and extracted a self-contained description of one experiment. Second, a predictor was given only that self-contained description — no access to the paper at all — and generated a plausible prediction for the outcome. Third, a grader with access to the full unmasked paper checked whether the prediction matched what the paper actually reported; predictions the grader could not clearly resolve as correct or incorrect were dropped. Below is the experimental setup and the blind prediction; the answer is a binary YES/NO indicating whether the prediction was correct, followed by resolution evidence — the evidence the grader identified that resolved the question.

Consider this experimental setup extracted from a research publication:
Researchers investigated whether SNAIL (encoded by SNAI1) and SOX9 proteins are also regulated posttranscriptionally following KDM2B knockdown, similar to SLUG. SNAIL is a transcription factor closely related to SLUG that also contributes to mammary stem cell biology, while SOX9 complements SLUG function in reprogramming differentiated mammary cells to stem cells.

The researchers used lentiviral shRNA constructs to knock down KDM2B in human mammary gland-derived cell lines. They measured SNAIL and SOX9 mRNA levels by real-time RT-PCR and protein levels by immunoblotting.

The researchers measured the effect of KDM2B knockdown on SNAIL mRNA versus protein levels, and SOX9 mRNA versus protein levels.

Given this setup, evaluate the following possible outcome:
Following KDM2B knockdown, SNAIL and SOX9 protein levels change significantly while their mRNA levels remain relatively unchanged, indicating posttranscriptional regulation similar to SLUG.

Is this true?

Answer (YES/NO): NO